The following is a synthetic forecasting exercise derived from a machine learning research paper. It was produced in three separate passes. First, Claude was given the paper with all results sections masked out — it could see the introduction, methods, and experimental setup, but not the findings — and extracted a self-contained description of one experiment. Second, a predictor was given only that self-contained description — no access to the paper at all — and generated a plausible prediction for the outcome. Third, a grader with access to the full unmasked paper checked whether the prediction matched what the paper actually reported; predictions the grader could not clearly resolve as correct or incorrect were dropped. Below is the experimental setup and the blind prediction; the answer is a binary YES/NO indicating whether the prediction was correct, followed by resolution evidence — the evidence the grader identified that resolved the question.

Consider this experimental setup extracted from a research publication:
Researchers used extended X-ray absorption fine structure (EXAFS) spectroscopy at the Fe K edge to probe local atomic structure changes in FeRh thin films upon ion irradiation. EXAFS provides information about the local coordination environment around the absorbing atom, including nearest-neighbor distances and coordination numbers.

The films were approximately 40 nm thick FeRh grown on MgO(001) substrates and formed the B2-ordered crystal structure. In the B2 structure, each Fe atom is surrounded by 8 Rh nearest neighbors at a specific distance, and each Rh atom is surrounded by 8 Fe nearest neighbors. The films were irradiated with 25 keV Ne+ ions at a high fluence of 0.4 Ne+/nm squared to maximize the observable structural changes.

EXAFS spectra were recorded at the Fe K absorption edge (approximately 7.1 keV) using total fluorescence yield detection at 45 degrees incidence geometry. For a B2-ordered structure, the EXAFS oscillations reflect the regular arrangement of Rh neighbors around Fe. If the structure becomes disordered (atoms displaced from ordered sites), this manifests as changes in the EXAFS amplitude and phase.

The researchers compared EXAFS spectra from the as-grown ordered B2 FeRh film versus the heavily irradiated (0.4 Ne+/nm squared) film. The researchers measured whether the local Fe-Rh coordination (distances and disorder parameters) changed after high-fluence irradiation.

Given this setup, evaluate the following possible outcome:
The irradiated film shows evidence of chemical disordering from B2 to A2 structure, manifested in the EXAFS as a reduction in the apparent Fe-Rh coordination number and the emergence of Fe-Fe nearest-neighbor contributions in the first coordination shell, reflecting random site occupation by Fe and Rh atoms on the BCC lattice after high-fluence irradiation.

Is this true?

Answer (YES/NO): NO